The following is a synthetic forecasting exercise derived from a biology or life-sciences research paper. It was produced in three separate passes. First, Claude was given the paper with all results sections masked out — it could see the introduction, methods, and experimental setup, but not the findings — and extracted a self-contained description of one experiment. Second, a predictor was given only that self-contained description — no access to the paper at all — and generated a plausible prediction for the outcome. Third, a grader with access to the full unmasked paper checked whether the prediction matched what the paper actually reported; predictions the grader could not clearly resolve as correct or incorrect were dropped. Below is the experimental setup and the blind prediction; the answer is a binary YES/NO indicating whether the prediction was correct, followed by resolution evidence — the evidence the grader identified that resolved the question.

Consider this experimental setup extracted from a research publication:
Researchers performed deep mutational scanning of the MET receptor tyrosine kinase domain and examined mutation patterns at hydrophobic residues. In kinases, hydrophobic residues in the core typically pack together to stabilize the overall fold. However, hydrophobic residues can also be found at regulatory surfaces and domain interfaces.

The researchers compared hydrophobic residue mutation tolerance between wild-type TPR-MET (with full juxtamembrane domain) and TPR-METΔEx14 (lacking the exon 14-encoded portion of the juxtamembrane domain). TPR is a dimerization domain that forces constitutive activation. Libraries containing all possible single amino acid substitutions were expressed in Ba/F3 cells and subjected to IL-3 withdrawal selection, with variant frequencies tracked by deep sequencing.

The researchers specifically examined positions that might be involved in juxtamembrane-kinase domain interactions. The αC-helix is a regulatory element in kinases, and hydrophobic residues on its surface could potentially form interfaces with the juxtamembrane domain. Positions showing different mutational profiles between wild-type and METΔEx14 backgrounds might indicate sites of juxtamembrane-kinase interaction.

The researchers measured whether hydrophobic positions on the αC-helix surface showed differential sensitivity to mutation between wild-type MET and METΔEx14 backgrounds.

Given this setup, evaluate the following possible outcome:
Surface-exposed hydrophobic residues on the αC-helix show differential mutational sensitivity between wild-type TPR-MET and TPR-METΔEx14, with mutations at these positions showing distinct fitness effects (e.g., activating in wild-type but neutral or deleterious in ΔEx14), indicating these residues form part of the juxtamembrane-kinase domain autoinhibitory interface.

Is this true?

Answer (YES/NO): NO